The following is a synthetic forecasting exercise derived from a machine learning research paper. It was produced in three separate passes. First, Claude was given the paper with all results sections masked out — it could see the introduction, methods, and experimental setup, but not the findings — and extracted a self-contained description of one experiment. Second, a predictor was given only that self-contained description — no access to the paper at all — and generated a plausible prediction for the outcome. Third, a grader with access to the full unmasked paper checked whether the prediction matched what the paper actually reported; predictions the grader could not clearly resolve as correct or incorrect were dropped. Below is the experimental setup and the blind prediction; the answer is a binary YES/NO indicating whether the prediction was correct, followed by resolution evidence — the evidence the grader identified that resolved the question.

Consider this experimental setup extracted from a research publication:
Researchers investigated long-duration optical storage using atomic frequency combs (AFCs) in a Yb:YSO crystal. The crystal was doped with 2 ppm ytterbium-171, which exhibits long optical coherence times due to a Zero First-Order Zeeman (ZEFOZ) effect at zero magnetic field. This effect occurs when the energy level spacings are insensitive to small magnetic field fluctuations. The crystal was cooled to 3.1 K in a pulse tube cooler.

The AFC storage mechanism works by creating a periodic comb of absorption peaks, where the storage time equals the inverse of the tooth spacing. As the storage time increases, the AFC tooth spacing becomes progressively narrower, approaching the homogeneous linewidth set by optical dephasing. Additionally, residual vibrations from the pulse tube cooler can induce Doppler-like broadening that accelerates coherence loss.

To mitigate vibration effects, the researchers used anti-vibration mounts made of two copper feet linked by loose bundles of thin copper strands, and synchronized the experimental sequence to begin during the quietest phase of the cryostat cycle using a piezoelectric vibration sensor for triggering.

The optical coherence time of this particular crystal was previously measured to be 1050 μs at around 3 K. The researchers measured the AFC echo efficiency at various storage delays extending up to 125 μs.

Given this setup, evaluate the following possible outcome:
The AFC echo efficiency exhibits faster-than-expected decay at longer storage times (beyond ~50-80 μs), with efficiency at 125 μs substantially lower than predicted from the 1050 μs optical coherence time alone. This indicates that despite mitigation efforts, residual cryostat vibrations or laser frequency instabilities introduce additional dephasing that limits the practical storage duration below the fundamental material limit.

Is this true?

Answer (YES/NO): YES